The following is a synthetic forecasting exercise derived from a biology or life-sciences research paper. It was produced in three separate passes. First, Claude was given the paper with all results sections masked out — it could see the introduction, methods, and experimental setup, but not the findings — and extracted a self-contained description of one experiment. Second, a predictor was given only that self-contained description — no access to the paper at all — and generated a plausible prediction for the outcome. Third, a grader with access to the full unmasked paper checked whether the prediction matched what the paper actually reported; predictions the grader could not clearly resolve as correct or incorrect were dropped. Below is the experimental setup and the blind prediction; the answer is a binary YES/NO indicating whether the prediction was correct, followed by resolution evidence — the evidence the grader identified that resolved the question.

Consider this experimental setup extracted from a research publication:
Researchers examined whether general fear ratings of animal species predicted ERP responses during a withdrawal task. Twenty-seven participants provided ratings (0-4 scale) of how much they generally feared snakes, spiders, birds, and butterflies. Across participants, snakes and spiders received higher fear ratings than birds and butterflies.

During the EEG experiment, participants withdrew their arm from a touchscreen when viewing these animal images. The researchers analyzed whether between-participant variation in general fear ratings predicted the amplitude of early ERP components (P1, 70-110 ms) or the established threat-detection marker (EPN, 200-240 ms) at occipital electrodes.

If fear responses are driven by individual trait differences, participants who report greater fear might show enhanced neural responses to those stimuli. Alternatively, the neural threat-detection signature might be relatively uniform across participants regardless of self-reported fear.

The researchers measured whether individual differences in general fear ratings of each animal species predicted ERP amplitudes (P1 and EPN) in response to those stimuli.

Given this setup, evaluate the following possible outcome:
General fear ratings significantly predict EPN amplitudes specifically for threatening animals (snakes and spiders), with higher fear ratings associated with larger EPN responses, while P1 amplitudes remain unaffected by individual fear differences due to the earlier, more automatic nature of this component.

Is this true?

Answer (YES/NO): NO